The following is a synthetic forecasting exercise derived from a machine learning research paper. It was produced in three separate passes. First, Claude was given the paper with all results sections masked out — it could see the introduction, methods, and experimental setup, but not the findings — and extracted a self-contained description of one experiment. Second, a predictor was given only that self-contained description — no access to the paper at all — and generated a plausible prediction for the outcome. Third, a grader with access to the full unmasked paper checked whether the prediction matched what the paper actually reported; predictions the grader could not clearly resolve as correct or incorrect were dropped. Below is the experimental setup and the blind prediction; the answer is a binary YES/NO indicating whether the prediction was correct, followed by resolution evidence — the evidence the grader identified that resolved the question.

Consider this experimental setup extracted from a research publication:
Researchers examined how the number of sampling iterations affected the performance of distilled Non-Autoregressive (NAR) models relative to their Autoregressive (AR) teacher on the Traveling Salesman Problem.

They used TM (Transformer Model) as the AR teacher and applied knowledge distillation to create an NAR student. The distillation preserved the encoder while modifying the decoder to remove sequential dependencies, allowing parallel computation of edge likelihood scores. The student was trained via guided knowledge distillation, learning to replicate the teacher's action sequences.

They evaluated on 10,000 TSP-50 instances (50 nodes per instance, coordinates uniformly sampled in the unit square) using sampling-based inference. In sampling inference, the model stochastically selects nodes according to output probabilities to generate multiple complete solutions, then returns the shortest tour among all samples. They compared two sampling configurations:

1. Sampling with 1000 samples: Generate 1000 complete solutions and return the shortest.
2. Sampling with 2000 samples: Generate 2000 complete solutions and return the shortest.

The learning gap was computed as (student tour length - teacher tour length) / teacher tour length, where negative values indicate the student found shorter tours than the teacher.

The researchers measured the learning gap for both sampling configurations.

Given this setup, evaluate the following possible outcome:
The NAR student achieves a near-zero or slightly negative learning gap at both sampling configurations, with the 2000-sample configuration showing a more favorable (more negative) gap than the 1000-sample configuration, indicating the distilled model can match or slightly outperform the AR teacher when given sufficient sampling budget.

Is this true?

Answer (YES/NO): NO